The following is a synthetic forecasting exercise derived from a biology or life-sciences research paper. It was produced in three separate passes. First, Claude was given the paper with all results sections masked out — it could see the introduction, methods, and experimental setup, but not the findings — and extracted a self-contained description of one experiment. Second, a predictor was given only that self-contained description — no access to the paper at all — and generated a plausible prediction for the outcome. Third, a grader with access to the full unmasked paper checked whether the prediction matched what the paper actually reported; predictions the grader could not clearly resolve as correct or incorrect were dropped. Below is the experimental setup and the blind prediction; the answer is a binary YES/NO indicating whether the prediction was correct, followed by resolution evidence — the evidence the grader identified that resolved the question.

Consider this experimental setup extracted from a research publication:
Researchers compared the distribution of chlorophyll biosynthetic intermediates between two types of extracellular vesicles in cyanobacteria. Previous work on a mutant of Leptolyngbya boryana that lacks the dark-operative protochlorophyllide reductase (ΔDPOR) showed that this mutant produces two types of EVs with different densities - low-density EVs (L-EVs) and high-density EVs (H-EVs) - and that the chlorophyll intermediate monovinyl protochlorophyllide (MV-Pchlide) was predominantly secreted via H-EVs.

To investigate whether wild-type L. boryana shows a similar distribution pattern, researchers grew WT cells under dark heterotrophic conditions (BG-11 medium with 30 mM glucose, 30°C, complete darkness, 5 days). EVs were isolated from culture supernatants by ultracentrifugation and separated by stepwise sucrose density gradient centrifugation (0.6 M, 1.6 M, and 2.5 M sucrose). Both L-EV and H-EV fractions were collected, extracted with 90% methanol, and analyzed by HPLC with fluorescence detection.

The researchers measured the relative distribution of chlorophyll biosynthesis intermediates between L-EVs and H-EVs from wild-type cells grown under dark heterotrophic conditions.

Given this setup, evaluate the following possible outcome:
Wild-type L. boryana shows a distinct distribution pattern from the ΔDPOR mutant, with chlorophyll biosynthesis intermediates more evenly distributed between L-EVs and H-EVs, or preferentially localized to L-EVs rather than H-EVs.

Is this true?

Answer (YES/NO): YES